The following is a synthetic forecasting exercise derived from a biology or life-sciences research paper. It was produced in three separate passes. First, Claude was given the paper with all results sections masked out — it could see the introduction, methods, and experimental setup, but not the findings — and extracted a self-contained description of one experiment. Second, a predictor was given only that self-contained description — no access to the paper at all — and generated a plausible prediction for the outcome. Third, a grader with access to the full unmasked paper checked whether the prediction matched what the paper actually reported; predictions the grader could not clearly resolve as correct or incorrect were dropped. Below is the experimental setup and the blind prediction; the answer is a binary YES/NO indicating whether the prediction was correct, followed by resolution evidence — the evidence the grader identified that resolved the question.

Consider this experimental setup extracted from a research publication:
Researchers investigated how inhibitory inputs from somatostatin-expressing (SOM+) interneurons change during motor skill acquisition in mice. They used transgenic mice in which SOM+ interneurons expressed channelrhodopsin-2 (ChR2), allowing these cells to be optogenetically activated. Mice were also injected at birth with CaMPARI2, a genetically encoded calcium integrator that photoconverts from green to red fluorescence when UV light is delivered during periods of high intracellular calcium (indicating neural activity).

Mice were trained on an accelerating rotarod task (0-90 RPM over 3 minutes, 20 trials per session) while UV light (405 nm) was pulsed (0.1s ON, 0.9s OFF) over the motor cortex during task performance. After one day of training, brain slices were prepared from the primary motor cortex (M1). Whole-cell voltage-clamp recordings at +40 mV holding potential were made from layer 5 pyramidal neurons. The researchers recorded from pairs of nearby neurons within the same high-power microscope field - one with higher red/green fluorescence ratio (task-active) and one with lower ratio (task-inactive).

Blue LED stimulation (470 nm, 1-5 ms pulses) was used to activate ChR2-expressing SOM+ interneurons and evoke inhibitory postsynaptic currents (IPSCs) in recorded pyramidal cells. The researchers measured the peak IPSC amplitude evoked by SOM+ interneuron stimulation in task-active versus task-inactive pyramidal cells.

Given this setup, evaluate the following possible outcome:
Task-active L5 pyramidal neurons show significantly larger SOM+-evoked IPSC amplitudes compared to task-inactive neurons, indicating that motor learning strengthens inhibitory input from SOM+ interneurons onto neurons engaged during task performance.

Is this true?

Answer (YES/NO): NO